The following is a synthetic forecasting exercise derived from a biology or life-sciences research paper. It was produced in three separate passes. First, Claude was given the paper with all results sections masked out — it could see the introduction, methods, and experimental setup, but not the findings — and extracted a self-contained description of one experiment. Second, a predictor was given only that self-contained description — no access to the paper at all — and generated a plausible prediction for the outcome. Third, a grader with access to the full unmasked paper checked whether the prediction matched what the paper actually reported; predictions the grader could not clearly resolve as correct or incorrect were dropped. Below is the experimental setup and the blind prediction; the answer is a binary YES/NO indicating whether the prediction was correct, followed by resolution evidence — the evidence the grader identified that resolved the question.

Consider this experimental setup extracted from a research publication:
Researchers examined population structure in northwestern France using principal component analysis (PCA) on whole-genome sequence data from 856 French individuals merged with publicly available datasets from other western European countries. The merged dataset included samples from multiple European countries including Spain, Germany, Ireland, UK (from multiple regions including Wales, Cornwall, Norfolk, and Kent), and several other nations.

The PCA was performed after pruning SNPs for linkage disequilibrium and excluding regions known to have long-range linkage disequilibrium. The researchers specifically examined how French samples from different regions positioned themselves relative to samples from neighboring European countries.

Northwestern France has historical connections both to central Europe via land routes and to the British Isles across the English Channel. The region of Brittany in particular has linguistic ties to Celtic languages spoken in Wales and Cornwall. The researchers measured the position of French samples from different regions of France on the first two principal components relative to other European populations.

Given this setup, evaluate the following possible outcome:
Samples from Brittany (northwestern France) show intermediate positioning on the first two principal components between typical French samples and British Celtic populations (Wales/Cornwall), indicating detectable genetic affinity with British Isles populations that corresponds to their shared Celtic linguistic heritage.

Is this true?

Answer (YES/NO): NO